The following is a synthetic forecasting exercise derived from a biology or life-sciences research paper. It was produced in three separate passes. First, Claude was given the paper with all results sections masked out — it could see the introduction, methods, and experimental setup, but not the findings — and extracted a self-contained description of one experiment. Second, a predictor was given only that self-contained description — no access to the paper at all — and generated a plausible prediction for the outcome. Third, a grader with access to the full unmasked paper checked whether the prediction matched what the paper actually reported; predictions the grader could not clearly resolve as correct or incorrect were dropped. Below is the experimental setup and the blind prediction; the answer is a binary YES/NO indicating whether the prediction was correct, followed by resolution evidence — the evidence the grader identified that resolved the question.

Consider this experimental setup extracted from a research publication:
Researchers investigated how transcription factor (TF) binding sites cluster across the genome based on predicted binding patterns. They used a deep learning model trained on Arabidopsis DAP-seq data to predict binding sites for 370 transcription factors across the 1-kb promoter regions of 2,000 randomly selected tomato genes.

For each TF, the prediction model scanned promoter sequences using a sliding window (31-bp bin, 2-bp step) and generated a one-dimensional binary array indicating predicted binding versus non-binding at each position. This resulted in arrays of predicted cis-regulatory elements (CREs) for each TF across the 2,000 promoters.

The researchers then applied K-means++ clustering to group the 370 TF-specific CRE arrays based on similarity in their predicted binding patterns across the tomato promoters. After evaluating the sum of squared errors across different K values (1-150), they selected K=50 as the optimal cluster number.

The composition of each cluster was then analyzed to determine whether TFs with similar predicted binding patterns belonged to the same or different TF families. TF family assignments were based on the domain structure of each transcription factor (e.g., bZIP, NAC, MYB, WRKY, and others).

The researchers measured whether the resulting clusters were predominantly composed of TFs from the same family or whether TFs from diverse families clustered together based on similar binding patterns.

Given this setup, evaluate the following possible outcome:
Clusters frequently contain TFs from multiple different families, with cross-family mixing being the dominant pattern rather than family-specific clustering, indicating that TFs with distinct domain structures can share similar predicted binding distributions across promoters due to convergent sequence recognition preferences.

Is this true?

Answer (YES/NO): NO